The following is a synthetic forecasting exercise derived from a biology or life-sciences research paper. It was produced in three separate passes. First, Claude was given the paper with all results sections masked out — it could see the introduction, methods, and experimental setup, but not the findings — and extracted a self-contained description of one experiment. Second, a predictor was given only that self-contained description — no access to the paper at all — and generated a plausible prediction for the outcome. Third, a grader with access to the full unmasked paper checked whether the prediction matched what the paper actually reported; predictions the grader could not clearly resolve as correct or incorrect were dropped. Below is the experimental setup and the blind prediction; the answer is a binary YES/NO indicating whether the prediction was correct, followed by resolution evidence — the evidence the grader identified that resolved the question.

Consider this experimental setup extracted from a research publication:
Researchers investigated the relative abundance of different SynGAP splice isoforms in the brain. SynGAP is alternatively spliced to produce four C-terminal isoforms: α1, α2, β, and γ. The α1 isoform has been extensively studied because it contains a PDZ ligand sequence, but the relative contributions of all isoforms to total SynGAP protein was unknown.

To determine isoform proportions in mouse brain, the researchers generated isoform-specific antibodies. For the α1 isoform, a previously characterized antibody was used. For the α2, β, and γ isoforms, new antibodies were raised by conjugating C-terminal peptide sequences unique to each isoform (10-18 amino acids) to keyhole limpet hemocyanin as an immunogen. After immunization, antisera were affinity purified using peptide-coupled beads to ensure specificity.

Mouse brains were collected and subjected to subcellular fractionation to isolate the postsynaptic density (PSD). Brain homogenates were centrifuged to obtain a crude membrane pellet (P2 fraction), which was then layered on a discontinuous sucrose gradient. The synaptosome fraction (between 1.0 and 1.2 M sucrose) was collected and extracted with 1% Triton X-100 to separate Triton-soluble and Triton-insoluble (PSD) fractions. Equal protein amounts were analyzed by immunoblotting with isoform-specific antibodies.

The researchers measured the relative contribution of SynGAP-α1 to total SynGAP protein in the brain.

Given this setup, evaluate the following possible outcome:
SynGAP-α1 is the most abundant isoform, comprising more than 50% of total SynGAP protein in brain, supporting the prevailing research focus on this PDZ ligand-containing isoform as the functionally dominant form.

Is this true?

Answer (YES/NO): NO